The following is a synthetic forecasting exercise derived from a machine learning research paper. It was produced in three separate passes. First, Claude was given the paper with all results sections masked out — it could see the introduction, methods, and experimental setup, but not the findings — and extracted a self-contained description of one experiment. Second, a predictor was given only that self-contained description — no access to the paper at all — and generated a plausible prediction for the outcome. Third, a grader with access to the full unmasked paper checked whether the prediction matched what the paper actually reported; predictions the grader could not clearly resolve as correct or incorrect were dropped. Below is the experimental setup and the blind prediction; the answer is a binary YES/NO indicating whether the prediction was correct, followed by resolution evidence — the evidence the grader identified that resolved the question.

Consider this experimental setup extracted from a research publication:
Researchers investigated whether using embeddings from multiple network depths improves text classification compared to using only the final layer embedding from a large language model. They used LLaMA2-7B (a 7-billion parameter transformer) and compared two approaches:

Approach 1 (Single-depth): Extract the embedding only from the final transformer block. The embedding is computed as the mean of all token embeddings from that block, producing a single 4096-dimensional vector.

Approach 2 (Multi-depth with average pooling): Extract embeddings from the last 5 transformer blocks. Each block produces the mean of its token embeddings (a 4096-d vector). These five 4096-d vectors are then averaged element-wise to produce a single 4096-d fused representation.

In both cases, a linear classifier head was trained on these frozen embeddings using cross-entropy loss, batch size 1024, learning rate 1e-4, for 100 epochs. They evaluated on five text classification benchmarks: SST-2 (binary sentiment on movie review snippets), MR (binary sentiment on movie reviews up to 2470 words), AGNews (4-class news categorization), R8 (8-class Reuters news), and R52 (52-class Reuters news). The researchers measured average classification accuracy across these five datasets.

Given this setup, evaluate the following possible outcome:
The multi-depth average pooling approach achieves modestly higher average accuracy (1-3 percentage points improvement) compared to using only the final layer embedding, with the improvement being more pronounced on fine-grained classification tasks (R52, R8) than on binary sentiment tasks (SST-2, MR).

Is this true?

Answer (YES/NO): NO